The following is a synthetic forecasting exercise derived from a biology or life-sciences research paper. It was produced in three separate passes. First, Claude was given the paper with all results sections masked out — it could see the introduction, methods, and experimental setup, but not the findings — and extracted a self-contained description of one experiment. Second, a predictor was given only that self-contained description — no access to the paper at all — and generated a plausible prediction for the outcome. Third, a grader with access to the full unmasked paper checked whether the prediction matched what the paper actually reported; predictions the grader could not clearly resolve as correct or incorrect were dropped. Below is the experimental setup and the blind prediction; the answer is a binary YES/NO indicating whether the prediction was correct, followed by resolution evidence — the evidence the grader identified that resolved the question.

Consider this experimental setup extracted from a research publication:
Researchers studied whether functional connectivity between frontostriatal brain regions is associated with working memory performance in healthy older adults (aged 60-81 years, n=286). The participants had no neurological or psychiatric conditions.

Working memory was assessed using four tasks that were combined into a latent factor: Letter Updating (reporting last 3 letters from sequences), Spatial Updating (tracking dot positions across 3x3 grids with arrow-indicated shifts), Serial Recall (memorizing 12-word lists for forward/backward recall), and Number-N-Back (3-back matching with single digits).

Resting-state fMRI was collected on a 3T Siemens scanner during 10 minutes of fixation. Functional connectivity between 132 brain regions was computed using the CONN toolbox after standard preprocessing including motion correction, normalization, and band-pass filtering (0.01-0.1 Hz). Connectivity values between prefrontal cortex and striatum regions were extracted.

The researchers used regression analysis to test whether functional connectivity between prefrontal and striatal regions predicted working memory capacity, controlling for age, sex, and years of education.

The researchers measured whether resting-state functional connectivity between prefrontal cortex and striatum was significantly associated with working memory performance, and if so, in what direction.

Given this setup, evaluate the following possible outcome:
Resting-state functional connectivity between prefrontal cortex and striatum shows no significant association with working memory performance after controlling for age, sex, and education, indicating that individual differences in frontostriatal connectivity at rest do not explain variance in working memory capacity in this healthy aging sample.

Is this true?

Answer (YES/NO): NO